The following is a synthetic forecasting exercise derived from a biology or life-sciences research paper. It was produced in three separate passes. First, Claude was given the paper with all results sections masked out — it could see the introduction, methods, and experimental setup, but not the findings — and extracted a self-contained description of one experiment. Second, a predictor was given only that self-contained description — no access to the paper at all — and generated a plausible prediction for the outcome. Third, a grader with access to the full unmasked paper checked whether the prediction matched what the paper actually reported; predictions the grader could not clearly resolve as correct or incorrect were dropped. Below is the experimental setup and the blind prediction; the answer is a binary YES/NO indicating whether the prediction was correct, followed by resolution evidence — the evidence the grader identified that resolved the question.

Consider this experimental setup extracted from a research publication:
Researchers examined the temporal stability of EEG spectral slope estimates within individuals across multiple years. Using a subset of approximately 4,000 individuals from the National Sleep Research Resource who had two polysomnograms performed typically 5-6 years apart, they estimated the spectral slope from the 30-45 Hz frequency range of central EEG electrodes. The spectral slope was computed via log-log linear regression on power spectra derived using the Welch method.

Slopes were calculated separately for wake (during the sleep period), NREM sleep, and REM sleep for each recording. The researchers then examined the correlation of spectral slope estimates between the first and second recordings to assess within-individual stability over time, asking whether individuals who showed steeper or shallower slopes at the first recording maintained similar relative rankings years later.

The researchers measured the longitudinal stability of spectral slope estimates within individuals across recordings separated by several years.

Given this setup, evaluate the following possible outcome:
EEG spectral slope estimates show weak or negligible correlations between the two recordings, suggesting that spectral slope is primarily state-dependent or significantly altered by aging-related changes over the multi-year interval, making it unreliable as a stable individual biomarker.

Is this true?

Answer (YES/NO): NO